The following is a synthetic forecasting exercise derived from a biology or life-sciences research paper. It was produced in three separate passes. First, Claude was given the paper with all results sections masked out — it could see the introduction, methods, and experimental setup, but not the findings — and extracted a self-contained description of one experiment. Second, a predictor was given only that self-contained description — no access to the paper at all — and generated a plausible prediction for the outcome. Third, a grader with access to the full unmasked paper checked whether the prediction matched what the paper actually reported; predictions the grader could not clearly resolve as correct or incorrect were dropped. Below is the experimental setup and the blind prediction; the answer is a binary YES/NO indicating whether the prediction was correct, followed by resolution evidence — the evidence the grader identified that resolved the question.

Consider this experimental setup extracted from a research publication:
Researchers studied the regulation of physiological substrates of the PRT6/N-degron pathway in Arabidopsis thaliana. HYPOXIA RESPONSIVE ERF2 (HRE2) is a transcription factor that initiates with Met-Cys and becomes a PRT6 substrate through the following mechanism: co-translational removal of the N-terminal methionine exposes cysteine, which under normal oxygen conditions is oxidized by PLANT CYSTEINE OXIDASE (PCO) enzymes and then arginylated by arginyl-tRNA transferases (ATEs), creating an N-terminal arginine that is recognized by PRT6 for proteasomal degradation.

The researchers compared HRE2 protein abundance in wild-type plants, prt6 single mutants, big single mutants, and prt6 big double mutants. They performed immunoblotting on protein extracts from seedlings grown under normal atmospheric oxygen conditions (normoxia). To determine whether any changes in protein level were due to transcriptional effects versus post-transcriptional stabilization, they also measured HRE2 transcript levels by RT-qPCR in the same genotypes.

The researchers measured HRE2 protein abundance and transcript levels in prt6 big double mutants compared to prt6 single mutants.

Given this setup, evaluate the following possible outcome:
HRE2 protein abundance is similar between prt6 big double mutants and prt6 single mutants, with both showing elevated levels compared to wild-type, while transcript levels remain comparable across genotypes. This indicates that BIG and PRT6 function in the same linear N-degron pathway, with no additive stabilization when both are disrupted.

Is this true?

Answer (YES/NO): NO